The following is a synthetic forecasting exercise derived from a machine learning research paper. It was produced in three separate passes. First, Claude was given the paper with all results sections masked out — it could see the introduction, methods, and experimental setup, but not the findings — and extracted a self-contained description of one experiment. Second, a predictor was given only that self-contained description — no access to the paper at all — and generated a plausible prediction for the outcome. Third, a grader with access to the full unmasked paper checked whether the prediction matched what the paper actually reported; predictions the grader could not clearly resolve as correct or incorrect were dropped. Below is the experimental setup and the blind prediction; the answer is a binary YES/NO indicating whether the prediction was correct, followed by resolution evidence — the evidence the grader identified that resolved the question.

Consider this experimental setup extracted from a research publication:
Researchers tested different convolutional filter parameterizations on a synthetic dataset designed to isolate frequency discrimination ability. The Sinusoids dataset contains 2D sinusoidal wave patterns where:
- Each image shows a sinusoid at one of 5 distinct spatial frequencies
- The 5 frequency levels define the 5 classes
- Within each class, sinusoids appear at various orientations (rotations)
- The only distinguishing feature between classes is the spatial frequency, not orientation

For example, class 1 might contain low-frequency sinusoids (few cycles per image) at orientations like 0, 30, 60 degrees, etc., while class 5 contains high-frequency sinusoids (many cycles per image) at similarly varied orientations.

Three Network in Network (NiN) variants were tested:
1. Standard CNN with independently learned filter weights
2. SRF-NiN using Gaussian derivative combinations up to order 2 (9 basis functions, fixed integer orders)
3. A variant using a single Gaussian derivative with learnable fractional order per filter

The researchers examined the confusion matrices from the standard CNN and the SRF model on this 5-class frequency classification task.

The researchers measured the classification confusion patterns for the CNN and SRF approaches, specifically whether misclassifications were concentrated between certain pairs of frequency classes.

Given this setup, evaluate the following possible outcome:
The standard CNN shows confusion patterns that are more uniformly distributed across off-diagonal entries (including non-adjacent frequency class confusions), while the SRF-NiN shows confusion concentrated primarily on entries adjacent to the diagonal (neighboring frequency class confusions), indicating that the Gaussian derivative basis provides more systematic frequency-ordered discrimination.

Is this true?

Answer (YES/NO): NO